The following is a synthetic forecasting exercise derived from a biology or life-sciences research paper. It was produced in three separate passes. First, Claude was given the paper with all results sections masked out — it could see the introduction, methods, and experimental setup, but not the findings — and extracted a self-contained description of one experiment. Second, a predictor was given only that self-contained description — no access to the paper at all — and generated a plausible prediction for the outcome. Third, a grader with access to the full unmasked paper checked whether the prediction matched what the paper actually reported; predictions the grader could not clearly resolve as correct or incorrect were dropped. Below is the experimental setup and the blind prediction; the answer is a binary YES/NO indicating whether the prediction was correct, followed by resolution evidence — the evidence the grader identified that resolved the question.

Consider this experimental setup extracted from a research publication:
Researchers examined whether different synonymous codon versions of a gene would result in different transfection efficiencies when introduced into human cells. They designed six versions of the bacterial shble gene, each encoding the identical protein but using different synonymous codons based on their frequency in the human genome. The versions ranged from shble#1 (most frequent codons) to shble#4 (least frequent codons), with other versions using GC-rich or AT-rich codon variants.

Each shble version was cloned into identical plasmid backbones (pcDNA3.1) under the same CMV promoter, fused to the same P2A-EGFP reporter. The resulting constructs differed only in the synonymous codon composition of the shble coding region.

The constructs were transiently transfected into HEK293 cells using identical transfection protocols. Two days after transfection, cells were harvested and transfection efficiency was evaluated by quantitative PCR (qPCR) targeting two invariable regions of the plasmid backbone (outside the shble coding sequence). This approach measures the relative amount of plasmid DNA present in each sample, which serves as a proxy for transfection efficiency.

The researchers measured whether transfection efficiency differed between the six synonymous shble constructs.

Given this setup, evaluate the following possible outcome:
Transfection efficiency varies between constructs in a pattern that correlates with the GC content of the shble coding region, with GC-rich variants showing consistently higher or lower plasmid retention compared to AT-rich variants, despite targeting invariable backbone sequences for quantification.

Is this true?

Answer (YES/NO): NO